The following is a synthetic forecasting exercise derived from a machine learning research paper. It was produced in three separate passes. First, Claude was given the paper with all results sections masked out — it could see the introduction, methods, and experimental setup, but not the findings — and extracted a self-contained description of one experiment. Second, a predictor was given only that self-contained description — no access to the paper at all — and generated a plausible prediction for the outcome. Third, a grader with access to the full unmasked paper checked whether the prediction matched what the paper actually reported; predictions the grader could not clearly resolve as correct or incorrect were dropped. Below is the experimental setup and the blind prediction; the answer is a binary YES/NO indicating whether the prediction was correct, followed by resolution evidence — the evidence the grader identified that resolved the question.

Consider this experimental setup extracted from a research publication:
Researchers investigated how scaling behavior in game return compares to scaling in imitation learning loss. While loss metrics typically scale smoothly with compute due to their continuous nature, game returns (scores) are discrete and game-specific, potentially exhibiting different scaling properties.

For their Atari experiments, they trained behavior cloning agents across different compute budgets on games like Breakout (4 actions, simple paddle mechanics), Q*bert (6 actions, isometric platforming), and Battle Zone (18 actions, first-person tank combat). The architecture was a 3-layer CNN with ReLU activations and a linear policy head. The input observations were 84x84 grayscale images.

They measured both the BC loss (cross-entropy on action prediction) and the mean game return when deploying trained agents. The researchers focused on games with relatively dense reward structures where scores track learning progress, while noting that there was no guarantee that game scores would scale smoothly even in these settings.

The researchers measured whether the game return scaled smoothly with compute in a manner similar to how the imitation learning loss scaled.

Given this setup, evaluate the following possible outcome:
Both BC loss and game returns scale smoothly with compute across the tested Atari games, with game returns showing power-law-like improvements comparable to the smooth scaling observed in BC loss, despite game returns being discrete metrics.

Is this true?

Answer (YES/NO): YES